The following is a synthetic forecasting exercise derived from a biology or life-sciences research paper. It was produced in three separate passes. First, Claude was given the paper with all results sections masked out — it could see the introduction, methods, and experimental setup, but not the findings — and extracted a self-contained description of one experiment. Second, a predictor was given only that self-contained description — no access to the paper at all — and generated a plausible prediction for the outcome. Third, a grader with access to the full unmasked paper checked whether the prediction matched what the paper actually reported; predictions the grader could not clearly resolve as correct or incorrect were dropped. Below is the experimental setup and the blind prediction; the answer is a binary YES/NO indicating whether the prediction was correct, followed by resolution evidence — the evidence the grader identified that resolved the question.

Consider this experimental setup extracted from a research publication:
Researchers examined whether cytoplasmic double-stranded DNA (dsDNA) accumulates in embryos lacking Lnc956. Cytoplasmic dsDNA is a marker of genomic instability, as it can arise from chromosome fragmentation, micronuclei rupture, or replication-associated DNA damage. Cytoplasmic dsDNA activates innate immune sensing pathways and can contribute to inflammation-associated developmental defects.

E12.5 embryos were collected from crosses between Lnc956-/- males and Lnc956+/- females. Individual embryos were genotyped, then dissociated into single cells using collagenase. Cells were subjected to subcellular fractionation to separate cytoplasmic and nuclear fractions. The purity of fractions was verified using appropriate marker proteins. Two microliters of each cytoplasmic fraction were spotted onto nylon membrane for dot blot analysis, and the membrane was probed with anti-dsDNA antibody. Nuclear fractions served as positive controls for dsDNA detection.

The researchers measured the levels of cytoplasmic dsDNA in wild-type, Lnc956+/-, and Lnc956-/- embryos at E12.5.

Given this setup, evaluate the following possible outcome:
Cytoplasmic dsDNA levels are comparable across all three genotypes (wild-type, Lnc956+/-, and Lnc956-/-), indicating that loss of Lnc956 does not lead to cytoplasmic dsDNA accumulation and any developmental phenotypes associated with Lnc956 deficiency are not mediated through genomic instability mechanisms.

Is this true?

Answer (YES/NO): NO